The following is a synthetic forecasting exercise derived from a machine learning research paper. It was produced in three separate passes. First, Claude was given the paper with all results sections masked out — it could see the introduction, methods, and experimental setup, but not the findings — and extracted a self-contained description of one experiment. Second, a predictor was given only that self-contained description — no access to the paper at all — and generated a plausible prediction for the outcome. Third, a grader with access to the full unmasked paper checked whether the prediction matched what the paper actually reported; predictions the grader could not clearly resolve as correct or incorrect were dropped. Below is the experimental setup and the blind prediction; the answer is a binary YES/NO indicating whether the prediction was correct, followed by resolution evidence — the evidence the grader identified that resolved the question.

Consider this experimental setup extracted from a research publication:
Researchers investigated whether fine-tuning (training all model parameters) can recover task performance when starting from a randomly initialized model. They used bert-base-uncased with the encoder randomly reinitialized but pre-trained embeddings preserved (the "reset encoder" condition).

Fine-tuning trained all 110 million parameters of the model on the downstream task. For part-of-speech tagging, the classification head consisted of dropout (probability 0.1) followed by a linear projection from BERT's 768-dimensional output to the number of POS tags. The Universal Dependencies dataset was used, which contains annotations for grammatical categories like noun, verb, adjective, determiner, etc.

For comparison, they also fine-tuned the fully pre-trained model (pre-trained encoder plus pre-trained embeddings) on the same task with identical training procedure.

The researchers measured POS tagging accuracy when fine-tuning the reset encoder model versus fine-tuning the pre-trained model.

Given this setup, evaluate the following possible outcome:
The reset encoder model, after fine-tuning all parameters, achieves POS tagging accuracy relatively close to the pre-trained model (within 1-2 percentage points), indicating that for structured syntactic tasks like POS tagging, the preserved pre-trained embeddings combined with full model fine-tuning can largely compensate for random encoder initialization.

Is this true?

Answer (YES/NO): NO